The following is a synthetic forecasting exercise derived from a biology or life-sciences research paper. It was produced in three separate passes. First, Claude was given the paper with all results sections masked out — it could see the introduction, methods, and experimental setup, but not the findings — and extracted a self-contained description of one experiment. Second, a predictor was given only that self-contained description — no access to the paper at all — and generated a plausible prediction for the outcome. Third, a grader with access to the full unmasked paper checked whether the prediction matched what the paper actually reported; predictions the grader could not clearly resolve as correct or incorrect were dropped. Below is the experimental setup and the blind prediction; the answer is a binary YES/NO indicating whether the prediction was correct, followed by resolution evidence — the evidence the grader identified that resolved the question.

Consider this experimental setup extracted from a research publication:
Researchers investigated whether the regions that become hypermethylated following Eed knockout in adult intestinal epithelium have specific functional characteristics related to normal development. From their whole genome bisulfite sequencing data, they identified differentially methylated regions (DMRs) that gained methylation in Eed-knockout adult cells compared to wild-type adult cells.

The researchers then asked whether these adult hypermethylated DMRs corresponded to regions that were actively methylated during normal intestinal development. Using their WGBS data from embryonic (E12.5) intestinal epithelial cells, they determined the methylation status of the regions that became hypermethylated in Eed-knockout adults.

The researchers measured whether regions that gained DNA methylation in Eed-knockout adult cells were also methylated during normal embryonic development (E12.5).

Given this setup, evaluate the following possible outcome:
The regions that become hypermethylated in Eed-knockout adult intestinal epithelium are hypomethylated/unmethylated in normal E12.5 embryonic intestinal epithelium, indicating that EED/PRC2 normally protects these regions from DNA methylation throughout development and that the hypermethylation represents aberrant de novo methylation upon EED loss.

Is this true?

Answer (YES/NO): NO